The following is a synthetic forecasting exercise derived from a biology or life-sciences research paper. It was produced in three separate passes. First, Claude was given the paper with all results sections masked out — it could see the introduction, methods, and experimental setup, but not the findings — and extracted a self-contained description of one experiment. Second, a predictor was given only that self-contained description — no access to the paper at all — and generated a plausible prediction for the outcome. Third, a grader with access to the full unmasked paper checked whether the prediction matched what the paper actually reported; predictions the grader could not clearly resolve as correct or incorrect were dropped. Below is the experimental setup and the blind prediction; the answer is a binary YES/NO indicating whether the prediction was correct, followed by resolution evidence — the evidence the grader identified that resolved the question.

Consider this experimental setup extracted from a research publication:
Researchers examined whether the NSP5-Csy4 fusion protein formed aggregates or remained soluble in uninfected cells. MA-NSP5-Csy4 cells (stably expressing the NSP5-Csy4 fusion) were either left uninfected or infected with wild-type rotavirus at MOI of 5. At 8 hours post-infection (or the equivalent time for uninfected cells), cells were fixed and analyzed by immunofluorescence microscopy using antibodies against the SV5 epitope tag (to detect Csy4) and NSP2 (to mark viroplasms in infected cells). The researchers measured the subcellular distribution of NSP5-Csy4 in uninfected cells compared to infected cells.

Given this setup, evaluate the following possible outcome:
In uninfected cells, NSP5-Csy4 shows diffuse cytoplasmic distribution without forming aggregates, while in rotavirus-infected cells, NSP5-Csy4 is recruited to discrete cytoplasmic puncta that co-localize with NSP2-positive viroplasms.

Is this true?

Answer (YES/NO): YES